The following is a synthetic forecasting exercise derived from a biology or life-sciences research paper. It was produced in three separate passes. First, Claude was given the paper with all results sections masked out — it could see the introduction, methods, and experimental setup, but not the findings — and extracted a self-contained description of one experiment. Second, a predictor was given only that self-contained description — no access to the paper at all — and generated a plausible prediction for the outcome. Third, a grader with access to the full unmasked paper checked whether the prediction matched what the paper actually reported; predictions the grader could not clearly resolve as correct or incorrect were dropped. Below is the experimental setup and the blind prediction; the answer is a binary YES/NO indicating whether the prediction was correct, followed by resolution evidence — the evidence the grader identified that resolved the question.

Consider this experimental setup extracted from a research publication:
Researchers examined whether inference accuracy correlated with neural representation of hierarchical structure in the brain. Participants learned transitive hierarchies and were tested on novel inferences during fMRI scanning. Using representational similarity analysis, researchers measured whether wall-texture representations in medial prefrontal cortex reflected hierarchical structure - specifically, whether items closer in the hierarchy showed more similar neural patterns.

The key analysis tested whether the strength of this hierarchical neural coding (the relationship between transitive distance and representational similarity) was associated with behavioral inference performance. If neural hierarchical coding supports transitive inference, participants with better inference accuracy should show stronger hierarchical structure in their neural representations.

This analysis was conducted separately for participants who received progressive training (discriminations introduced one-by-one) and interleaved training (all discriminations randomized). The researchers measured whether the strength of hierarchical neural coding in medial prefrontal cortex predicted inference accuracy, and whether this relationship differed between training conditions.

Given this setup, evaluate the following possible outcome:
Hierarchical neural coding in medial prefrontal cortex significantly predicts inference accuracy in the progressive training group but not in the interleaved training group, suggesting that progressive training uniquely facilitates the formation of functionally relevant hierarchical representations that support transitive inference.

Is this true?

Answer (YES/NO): NO